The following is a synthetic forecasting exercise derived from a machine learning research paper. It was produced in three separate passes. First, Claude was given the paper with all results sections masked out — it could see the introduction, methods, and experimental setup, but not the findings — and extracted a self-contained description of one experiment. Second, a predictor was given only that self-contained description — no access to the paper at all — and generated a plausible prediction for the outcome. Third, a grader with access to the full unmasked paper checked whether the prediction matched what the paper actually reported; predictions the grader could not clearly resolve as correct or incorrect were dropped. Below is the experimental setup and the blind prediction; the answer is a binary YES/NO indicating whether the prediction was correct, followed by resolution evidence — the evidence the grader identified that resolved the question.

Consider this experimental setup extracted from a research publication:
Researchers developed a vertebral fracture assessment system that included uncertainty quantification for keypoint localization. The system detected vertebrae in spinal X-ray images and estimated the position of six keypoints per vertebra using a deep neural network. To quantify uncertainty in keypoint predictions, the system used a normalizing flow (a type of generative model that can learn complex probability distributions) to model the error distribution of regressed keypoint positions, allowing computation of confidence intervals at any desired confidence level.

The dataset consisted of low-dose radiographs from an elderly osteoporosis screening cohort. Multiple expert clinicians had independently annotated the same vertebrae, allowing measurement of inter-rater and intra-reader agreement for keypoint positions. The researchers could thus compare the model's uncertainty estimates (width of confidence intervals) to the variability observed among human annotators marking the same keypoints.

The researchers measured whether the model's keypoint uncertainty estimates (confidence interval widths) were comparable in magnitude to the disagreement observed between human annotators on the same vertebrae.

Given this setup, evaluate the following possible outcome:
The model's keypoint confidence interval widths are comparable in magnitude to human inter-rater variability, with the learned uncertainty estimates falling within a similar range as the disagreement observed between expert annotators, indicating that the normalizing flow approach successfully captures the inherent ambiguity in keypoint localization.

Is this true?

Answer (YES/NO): YES